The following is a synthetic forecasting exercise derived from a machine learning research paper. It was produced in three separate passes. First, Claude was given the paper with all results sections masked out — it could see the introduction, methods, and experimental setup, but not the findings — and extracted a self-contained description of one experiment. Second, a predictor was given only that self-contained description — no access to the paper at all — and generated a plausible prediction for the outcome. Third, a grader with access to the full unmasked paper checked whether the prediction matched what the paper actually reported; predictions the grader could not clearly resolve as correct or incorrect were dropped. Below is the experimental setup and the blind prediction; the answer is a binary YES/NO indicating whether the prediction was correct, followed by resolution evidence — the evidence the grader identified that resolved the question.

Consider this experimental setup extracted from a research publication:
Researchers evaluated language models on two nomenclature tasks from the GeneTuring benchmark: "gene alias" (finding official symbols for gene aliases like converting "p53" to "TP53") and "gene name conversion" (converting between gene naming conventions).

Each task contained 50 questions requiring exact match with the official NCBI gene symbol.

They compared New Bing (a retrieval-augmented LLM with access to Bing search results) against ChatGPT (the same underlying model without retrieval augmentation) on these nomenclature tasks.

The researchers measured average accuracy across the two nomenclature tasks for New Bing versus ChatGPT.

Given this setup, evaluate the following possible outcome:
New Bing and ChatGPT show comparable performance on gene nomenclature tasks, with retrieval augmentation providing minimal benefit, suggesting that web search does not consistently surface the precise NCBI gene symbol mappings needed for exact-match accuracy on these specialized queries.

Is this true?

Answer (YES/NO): NO